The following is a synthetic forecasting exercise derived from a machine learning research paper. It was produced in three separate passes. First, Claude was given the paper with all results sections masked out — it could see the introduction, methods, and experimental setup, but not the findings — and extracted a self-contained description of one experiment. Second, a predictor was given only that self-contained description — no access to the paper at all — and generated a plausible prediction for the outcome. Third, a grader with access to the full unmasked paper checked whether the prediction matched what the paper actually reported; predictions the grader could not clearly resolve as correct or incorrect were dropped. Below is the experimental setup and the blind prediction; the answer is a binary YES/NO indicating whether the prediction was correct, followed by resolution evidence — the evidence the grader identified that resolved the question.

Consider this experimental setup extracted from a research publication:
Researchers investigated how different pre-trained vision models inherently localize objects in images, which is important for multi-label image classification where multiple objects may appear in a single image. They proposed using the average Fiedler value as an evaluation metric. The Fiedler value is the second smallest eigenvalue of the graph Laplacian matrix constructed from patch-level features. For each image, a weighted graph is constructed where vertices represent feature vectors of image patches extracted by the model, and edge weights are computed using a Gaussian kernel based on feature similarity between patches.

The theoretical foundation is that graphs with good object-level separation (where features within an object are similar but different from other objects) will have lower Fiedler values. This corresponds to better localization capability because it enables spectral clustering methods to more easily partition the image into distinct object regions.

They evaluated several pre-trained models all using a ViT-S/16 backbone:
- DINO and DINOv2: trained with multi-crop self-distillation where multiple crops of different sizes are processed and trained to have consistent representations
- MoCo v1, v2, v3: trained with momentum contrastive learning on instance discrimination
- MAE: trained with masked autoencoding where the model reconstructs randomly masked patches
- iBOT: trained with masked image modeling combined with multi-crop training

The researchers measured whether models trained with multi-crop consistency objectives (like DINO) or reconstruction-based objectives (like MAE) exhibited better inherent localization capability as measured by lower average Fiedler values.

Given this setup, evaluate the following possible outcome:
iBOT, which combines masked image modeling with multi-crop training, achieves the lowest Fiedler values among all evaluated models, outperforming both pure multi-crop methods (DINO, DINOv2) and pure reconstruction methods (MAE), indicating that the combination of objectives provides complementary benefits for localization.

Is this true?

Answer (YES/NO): NO